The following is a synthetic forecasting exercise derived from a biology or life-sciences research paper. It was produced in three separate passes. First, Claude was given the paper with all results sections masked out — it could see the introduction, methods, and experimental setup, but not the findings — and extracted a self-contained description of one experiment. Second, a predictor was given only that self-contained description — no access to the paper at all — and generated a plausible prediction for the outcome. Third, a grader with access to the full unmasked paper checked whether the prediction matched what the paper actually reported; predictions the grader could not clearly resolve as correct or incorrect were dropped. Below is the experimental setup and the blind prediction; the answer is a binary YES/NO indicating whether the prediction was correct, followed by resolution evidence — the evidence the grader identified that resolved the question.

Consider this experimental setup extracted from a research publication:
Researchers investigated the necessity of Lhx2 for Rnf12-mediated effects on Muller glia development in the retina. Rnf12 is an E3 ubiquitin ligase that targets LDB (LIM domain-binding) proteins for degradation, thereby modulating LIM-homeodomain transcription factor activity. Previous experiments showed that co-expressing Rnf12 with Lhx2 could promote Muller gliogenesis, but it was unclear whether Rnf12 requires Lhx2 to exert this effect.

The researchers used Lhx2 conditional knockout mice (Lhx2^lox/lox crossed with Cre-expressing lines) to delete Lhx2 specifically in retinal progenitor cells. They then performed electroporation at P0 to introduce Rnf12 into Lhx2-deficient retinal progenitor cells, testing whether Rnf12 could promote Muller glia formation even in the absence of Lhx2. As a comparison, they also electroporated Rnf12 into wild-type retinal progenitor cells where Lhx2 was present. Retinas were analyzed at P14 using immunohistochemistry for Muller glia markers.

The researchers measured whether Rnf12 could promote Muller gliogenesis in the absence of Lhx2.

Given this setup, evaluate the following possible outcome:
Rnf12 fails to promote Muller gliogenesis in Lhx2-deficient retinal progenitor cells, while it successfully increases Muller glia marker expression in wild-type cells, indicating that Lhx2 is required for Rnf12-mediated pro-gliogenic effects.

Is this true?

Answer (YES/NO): YES